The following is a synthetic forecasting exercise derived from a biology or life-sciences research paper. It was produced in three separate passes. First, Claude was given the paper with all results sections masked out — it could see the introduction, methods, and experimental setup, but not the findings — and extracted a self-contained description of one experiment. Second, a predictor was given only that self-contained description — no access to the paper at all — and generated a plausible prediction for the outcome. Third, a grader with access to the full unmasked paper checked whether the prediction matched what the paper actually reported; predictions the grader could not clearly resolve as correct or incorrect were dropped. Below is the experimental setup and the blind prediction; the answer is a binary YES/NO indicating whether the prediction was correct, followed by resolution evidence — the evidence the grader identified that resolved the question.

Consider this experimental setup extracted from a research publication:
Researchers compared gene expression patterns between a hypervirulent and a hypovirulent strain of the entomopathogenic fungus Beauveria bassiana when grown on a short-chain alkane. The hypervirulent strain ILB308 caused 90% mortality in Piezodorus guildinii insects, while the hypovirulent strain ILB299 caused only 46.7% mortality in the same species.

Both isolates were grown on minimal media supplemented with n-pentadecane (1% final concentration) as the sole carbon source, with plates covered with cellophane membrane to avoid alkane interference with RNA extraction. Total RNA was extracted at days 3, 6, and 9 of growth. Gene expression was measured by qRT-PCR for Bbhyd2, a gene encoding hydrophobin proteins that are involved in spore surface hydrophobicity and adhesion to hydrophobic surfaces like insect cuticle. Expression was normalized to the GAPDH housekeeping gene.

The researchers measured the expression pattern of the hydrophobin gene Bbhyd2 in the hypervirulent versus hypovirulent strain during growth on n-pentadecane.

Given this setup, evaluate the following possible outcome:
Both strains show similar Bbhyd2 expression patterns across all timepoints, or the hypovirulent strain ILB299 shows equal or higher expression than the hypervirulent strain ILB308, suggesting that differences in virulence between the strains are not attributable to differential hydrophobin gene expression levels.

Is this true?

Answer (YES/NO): NO